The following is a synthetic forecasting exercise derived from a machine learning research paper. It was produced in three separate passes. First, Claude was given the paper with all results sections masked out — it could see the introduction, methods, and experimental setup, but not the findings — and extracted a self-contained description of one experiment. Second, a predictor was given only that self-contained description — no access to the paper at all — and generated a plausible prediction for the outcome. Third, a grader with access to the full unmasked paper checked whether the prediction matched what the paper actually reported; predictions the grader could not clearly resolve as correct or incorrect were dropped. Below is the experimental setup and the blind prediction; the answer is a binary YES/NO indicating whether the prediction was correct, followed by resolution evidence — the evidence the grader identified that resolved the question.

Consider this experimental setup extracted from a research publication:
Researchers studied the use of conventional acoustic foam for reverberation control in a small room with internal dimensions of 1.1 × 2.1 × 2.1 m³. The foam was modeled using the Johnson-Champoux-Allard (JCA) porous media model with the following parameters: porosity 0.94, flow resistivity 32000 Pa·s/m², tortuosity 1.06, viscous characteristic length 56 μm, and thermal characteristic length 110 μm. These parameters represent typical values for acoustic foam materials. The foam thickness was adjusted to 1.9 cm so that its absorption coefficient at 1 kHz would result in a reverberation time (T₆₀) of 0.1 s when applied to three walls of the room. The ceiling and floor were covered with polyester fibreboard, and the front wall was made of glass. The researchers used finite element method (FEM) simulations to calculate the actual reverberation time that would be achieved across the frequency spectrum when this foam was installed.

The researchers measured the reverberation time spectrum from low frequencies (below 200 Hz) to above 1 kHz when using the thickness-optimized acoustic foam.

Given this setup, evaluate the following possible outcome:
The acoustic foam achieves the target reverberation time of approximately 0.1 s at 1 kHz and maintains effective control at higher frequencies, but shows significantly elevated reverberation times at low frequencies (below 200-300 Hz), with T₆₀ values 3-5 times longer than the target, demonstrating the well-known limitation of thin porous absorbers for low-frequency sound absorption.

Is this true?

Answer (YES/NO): NO